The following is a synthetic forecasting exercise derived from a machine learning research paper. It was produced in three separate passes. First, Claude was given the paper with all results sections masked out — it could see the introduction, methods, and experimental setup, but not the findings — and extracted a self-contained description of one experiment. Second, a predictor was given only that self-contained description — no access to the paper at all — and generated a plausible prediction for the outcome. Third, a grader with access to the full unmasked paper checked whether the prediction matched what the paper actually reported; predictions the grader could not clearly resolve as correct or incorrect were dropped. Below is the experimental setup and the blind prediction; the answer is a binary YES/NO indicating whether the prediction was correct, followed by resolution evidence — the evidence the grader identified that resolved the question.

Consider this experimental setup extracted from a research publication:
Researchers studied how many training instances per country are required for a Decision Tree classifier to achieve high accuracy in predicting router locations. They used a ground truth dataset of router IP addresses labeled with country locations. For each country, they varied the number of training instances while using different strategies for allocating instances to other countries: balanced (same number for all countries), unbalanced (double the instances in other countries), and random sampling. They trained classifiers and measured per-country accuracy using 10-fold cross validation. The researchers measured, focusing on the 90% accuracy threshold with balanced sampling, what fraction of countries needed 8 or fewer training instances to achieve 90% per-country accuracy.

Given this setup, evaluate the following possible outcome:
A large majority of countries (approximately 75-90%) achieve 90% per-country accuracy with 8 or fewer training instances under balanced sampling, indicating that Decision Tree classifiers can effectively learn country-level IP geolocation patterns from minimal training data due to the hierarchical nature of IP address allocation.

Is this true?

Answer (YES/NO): NO